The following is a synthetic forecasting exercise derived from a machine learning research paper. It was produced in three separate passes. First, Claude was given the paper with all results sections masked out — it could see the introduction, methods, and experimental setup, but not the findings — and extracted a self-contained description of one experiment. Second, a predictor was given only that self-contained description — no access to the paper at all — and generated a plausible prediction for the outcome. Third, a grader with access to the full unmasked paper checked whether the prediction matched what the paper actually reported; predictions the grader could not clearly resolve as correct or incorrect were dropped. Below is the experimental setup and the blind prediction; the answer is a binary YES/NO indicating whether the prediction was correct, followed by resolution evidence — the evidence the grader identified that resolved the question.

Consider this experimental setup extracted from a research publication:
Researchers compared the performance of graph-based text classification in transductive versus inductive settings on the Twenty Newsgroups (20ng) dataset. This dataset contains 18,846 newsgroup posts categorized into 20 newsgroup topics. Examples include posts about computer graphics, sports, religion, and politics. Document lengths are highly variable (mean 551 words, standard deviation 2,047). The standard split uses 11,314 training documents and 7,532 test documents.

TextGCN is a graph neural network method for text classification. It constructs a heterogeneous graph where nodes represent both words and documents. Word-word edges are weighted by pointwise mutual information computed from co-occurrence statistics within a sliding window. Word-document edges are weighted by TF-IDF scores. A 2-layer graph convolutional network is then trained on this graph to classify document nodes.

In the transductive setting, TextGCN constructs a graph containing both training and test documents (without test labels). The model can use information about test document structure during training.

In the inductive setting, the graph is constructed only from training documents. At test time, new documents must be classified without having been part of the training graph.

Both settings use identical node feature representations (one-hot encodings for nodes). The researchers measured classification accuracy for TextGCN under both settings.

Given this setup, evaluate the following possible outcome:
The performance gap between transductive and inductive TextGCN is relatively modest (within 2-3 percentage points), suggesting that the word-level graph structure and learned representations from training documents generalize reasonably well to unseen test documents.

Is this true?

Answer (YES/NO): NO